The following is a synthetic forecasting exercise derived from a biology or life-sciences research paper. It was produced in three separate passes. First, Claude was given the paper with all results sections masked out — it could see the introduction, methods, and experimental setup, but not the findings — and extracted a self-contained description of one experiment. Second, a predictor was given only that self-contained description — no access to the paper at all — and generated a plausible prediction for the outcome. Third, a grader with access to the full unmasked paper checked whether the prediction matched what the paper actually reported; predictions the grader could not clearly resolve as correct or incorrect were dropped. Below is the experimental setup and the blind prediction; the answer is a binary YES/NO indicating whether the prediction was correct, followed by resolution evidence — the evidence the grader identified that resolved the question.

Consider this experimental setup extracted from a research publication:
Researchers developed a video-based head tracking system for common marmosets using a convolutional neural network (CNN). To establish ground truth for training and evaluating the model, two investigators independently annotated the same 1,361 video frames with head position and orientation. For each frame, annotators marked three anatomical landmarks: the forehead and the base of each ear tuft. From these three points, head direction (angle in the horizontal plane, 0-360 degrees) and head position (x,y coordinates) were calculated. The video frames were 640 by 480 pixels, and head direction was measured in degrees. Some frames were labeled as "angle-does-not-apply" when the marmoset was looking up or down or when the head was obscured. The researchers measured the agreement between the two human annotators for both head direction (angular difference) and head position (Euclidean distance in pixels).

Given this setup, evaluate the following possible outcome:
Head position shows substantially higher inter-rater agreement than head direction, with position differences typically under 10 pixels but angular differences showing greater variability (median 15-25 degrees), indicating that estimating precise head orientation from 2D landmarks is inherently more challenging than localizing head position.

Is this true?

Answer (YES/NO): NO